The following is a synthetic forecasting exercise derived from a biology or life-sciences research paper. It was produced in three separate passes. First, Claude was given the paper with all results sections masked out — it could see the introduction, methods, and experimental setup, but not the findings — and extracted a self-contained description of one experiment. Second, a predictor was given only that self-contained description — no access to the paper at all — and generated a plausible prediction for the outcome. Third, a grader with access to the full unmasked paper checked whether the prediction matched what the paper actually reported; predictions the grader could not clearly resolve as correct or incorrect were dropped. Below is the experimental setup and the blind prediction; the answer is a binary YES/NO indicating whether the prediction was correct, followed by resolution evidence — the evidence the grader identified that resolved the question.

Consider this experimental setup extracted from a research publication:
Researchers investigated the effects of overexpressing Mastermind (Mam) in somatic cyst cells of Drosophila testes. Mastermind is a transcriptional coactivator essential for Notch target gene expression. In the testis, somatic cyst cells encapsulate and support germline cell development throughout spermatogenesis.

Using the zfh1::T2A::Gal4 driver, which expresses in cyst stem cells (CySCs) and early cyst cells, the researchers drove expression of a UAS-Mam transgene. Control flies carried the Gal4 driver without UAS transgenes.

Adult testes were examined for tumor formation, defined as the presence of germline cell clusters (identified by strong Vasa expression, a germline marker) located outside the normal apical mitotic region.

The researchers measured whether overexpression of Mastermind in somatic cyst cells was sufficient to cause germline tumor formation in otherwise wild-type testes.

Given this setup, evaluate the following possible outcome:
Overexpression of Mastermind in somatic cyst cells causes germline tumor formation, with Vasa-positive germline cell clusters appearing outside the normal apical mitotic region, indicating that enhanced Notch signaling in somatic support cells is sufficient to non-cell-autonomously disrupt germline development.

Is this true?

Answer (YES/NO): YES